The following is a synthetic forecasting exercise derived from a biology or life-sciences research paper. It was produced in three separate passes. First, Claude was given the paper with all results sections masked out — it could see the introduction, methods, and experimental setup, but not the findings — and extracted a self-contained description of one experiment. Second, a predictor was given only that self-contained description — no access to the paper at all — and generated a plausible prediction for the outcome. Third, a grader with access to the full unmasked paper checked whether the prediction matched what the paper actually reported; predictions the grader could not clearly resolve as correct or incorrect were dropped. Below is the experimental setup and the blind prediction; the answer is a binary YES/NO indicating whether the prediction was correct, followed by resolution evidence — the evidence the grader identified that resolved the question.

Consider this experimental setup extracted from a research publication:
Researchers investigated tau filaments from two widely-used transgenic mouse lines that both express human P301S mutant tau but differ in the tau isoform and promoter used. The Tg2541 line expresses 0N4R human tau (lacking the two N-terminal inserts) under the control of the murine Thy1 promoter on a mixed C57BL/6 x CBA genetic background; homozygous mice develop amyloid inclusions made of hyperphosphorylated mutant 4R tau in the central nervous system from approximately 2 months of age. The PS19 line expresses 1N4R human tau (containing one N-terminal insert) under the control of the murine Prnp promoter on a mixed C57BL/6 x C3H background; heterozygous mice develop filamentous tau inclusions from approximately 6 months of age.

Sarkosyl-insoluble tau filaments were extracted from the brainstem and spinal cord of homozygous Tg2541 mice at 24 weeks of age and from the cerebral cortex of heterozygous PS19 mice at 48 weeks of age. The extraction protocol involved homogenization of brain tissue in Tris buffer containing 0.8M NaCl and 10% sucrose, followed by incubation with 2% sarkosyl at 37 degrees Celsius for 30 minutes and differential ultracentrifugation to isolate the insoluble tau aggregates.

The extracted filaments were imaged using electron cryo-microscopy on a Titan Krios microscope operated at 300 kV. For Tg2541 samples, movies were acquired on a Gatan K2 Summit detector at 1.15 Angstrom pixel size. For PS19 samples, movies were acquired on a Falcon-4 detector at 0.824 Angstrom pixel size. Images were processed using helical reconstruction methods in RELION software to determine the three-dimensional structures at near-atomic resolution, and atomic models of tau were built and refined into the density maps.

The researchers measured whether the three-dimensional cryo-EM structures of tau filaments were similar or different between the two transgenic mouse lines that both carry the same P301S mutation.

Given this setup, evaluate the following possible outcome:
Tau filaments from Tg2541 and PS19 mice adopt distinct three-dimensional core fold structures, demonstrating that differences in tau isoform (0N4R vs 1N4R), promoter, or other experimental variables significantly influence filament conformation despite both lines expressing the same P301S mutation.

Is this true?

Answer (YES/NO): YES